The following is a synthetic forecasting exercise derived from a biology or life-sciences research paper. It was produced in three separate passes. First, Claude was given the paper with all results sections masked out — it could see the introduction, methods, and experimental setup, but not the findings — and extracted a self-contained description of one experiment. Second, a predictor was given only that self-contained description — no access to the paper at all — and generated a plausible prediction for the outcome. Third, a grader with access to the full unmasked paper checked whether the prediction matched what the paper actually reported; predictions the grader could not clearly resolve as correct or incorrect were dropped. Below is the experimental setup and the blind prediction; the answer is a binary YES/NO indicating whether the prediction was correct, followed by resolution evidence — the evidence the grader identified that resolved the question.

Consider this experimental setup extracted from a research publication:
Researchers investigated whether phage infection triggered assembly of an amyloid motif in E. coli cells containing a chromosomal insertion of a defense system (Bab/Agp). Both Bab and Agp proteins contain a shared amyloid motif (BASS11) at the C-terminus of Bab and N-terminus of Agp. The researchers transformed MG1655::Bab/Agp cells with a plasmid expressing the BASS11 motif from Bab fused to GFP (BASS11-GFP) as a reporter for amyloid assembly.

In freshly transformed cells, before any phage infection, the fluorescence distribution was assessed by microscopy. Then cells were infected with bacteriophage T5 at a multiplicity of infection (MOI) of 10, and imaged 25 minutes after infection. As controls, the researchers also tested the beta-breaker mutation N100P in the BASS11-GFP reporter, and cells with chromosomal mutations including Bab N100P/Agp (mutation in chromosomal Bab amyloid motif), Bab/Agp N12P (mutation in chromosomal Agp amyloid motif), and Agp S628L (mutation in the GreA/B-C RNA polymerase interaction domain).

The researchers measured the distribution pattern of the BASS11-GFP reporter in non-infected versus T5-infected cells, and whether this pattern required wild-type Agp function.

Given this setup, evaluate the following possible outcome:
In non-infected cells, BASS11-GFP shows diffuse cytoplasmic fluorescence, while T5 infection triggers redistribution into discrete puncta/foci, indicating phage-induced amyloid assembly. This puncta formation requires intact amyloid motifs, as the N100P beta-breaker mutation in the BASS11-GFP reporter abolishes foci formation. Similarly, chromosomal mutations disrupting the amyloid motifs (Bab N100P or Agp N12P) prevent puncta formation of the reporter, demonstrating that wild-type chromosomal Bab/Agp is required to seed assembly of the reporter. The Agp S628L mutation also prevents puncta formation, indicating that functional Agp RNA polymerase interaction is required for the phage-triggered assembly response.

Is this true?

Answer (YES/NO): NO